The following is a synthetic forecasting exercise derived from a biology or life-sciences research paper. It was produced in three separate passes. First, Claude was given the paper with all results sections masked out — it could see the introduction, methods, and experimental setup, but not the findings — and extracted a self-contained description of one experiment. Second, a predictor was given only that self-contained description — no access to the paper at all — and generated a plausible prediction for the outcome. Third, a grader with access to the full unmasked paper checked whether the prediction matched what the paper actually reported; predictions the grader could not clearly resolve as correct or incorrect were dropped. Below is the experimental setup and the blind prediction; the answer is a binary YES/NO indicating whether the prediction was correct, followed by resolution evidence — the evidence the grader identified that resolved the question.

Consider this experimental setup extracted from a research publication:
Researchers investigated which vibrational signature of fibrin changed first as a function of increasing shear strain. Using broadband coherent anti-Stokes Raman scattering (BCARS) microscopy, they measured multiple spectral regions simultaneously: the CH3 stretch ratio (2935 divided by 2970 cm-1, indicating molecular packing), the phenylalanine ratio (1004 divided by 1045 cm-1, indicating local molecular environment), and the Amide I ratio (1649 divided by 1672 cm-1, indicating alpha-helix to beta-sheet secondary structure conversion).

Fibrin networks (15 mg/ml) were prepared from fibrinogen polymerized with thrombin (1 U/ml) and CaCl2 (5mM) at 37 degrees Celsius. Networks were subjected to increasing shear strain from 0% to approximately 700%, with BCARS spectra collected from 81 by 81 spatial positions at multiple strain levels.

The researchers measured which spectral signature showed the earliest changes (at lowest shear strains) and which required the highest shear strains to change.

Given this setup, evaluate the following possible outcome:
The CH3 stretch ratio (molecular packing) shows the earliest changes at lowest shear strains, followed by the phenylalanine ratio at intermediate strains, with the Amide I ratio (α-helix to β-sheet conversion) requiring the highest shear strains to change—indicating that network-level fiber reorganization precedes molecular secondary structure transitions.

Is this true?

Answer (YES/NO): YES